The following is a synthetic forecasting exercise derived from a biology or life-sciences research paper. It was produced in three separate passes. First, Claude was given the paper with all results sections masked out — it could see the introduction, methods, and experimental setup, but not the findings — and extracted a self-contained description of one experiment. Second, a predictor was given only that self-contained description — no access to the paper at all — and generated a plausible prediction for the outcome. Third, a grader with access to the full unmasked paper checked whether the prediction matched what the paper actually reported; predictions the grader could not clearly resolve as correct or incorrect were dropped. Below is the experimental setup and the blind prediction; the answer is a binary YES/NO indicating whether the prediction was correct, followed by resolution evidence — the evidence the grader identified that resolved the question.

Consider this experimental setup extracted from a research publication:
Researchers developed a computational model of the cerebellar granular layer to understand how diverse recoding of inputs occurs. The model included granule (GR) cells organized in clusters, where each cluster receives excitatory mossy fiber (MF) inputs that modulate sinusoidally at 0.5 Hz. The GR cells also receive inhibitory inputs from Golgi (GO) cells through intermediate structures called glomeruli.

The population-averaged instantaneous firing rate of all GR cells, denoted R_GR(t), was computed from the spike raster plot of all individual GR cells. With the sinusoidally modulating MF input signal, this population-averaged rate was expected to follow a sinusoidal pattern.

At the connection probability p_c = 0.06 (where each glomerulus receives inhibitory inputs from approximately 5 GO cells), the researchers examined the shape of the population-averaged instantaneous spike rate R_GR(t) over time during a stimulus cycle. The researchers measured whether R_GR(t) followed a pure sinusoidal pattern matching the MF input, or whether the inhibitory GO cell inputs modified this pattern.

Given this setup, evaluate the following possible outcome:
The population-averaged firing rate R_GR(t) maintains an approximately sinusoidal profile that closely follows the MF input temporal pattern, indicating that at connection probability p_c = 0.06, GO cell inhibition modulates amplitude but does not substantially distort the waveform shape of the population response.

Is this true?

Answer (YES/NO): NO